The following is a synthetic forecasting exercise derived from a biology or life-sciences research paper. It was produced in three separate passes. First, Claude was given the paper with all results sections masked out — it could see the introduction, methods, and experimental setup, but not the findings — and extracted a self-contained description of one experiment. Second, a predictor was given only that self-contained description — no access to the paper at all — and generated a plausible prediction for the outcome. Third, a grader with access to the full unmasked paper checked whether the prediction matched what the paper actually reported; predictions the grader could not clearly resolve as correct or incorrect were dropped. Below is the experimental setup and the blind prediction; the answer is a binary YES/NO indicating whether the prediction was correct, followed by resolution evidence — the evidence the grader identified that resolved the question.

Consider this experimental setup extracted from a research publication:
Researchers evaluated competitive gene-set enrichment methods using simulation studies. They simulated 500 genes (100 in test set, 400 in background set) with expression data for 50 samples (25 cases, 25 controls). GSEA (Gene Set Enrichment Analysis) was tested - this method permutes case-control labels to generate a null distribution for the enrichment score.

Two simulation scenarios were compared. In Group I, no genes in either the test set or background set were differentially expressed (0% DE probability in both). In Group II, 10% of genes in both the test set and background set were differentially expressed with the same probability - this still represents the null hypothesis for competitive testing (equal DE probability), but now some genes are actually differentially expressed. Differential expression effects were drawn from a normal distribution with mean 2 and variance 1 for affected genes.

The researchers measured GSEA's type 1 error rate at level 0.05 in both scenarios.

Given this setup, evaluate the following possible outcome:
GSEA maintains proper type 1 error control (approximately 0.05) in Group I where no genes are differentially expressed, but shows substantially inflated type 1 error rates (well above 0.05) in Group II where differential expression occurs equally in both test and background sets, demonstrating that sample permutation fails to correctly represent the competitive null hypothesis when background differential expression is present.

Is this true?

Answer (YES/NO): YES